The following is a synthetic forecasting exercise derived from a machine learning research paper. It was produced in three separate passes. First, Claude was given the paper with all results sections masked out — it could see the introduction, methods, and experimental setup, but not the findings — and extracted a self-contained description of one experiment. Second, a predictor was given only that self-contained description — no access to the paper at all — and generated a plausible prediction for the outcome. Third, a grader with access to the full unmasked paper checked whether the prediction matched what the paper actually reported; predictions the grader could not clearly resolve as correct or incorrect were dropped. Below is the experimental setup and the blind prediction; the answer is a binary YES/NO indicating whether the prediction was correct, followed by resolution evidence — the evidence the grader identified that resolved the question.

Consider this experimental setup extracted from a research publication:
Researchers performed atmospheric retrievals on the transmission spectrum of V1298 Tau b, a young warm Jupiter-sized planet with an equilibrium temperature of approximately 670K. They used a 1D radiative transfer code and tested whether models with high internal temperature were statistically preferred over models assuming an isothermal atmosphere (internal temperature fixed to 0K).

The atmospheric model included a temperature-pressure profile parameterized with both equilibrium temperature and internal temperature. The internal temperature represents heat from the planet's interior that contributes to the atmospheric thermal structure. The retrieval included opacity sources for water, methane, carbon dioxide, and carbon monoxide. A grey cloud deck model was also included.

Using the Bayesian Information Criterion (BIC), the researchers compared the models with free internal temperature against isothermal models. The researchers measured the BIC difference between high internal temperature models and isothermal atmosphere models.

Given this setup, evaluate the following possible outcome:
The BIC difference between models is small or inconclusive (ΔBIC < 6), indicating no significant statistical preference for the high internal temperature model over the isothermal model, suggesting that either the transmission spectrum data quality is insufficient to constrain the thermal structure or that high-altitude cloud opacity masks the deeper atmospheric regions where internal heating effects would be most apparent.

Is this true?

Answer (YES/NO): NO